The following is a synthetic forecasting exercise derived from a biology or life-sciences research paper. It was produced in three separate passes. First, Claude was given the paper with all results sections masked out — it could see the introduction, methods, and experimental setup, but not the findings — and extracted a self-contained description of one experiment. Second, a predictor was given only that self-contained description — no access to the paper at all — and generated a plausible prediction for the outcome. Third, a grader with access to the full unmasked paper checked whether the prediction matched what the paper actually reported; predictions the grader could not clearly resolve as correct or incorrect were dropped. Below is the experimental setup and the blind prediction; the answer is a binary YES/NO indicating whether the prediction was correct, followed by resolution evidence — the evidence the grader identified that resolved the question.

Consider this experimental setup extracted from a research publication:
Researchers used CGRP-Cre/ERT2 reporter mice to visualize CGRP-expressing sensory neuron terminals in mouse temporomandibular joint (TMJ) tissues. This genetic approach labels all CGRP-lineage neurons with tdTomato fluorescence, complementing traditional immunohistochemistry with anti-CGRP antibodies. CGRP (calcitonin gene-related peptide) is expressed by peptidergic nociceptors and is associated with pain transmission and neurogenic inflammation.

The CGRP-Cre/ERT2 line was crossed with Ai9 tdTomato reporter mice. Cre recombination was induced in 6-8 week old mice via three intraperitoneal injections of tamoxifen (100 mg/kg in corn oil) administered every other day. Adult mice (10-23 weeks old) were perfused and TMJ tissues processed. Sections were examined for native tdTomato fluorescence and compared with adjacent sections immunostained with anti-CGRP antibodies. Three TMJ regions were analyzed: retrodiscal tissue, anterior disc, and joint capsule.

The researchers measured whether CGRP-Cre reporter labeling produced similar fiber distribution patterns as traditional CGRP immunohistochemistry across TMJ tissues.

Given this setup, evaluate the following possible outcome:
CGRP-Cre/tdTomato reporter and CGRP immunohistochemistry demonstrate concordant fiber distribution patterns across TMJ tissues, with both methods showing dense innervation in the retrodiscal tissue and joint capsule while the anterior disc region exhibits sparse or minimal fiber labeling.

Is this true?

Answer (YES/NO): NO